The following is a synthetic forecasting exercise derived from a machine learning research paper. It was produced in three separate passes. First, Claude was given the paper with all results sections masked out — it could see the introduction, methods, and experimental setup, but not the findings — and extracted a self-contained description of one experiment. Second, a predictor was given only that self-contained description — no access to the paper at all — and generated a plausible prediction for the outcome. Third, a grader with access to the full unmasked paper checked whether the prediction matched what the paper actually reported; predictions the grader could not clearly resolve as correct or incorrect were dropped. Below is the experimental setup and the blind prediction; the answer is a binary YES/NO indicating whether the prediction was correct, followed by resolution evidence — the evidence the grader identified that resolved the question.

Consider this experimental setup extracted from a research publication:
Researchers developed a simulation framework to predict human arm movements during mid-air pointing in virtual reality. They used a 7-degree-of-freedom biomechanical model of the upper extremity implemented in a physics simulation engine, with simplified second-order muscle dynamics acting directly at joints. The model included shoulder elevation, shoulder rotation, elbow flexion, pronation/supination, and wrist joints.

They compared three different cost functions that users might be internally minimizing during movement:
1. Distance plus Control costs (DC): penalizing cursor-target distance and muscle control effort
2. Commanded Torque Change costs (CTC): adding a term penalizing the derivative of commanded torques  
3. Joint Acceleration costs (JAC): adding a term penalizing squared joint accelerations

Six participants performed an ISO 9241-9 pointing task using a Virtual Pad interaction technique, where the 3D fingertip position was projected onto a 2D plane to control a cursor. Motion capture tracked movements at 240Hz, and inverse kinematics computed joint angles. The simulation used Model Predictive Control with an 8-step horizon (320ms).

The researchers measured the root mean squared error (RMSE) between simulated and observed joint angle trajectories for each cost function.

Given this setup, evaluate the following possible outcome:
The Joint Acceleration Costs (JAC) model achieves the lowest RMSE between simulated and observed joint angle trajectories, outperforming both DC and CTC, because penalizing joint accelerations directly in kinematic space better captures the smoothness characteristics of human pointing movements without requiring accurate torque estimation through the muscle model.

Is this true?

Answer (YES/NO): YES